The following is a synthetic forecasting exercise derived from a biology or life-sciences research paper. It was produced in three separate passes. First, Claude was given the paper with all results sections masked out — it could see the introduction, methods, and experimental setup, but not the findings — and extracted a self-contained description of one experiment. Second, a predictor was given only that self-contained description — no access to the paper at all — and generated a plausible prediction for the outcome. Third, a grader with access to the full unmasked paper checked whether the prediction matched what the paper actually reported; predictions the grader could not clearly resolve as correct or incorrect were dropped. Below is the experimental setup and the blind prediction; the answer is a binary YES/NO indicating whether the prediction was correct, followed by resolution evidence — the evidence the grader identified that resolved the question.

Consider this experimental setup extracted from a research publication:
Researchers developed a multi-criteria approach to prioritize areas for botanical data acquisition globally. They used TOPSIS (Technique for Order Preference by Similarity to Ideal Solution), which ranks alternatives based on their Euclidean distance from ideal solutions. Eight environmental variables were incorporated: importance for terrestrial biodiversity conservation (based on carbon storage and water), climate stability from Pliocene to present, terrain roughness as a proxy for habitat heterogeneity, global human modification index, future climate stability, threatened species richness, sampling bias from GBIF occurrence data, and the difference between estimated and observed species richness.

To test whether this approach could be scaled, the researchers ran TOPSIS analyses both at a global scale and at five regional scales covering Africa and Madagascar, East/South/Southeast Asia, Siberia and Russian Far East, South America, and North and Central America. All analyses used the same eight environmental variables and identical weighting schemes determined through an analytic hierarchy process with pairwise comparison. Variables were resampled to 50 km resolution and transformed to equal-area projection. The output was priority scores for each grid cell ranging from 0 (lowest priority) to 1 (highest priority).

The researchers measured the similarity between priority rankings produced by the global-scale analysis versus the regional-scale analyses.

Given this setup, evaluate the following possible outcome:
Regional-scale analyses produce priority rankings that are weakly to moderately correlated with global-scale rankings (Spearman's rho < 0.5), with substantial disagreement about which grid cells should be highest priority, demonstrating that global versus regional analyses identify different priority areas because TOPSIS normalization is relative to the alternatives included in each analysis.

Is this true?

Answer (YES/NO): NO